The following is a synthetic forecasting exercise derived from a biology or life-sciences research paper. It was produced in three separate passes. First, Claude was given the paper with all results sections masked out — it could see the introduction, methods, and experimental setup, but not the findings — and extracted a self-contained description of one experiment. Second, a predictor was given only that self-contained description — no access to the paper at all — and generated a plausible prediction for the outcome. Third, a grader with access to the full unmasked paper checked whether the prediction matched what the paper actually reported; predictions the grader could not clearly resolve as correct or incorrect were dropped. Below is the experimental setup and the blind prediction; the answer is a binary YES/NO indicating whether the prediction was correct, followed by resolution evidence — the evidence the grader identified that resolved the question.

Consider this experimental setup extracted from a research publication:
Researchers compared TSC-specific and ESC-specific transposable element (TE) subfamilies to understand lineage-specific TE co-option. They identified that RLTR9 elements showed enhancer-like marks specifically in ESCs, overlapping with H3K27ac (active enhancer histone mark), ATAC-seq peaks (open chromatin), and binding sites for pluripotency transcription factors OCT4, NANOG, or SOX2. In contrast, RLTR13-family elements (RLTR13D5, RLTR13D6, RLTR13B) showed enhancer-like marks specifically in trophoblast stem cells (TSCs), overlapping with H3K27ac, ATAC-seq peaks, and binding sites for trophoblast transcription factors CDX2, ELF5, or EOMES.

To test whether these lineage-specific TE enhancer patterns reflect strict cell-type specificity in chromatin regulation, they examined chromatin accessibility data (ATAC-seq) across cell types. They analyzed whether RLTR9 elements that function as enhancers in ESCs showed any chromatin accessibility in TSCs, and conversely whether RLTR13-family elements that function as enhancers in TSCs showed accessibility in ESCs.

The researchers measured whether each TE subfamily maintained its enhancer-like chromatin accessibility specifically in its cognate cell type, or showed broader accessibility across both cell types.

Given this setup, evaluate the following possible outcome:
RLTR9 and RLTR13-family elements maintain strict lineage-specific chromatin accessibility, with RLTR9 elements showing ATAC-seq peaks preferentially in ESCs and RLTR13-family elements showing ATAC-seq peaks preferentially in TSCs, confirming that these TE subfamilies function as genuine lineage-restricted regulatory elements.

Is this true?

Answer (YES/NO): NO